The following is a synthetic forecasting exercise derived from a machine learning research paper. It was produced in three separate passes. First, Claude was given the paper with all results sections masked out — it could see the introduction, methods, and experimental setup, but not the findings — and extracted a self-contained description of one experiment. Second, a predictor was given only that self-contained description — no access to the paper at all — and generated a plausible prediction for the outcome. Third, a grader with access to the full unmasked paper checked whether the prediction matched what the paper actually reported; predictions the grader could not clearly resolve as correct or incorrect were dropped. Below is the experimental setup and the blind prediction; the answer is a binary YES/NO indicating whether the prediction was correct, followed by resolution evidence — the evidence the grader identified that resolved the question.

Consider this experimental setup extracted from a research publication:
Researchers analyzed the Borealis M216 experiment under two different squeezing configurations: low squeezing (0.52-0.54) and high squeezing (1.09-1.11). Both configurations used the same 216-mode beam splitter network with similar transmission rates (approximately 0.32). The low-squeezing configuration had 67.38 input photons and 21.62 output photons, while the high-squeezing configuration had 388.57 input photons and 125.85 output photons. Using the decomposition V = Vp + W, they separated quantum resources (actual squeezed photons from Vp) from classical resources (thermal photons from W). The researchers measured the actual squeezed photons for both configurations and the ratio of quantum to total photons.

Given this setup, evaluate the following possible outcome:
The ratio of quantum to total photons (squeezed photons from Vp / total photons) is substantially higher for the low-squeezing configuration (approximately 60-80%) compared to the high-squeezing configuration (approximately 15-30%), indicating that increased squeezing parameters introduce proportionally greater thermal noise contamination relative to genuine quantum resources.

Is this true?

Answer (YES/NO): NO